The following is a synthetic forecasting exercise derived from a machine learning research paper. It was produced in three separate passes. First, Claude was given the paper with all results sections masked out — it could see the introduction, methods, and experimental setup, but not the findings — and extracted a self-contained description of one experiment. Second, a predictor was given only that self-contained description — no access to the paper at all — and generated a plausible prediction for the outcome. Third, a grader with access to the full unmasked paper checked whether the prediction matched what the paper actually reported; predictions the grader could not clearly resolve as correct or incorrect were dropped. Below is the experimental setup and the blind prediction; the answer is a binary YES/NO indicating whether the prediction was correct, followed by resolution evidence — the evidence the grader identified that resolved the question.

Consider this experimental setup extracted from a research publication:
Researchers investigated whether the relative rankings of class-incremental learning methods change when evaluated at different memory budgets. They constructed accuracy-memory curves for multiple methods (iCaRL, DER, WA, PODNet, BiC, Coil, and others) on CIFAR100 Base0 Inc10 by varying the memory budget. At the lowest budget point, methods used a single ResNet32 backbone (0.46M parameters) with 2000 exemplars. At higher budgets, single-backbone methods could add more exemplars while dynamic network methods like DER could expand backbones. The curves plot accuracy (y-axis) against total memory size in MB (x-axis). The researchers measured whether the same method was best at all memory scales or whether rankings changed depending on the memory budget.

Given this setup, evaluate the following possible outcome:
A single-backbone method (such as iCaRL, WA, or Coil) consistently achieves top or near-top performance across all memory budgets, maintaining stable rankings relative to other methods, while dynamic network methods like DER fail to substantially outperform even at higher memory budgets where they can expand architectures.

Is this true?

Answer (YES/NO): NO